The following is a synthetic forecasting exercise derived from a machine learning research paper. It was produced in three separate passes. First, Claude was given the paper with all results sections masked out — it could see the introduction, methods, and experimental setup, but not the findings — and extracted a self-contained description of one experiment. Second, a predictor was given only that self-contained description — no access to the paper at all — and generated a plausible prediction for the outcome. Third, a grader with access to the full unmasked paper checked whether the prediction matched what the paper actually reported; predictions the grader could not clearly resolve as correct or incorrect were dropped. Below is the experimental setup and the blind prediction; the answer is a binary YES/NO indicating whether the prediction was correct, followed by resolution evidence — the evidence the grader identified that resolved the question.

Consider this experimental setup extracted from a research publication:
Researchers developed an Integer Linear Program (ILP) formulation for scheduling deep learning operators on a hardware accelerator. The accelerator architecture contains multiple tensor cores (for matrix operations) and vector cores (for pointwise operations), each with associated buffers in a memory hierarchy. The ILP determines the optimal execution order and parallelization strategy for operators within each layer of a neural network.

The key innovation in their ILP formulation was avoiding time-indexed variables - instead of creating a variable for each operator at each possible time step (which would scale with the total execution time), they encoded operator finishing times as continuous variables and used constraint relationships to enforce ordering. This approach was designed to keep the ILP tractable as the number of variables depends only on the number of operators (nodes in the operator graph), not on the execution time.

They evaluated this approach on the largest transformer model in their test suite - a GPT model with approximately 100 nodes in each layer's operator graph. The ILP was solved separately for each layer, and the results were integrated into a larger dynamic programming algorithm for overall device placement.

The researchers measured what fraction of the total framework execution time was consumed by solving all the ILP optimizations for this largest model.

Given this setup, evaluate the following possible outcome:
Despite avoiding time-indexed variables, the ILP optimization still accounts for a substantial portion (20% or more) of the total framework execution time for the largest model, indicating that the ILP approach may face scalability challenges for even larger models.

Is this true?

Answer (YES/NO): NO